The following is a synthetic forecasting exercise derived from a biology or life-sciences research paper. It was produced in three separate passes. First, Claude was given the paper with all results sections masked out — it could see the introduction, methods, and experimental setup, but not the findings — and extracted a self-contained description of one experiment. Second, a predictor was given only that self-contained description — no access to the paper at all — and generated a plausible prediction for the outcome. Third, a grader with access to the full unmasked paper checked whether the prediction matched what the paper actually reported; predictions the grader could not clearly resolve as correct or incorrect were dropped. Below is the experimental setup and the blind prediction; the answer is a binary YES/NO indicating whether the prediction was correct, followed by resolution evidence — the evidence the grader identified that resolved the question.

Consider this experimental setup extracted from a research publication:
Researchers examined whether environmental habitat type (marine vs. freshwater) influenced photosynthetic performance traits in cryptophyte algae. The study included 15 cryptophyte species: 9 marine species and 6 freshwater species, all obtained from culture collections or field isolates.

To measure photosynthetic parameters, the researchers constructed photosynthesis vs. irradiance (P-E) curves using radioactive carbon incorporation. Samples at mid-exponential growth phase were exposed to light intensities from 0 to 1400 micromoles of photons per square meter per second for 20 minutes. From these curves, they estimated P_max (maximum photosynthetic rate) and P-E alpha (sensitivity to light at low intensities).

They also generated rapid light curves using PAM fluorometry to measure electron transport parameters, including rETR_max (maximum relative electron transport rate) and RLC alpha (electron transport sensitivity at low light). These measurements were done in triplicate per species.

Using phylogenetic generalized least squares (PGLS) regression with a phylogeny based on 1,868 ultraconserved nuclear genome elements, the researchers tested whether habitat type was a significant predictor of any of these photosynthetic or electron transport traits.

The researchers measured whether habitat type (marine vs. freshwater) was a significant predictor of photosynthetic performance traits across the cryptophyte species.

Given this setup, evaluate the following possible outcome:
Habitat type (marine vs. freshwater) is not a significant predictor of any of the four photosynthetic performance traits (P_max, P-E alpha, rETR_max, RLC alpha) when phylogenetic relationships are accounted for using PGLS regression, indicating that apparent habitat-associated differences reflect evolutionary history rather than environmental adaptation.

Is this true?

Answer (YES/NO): YES